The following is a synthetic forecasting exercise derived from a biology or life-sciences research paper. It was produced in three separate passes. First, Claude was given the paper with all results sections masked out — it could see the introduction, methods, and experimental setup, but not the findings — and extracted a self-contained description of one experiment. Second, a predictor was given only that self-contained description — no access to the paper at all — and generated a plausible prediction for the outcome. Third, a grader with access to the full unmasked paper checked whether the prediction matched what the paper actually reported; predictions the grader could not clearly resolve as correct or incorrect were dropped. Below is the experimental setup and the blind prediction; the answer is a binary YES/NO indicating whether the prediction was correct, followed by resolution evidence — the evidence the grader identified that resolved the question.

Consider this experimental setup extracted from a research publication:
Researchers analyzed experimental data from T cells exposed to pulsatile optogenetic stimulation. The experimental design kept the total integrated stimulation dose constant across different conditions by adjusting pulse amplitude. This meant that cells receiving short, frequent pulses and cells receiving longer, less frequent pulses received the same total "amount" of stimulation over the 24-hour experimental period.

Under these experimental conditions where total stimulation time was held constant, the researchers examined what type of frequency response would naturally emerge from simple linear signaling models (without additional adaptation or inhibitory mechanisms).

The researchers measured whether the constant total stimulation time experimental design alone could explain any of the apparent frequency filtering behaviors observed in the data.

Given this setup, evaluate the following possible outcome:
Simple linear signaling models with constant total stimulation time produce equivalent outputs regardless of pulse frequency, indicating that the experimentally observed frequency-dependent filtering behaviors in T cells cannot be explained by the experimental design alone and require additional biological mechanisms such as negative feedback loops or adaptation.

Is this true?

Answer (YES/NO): NO